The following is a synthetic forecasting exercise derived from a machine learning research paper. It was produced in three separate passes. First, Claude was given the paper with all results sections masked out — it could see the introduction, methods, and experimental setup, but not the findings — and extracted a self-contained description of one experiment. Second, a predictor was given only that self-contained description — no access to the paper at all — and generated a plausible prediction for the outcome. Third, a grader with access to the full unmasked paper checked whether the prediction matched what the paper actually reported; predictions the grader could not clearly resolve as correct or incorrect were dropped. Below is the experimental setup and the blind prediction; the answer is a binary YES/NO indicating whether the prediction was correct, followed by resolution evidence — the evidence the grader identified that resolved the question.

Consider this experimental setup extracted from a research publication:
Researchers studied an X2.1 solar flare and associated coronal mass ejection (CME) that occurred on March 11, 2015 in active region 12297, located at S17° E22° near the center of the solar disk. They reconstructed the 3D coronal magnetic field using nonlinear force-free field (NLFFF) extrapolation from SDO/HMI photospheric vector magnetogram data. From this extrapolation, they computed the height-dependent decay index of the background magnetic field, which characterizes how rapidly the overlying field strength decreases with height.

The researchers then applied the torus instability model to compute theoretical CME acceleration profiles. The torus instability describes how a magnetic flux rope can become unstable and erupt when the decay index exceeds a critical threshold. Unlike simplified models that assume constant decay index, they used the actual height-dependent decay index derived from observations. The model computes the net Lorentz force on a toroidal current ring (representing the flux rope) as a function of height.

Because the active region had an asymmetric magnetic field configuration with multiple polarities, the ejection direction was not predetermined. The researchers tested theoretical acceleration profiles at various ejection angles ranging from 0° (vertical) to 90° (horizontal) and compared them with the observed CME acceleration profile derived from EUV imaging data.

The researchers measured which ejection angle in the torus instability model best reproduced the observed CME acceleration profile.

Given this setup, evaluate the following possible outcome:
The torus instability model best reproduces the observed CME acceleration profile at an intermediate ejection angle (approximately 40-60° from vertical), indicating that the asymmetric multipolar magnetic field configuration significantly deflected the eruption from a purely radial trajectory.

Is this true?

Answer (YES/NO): YES